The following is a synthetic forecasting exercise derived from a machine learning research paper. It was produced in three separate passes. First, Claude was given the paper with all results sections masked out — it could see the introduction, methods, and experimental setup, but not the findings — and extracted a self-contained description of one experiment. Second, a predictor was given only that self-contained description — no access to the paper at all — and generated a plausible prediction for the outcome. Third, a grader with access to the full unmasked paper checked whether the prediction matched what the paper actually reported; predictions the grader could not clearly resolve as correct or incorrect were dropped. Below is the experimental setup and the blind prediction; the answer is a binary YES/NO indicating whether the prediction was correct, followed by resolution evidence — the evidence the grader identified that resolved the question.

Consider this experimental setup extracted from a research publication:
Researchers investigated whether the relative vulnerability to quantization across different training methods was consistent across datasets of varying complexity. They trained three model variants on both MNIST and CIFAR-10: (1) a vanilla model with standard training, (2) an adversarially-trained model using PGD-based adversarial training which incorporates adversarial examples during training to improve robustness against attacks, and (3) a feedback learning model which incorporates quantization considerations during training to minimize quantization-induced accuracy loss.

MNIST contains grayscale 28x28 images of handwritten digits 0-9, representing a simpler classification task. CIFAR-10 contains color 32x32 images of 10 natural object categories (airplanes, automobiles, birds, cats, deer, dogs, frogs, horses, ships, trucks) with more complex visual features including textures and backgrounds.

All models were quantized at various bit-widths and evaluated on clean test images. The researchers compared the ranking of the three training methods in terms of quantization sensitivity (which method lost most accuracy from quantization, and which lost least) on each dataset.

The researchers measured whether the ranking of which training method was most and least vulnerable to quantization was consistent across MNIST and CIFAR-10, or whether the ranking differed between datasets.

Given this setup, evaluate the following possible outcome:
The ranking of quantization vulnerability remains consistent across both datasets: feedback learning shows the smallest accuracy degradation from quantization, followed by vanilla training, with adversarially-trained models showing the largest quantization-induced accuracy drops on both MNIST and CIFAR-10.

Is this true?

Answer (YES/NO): YES